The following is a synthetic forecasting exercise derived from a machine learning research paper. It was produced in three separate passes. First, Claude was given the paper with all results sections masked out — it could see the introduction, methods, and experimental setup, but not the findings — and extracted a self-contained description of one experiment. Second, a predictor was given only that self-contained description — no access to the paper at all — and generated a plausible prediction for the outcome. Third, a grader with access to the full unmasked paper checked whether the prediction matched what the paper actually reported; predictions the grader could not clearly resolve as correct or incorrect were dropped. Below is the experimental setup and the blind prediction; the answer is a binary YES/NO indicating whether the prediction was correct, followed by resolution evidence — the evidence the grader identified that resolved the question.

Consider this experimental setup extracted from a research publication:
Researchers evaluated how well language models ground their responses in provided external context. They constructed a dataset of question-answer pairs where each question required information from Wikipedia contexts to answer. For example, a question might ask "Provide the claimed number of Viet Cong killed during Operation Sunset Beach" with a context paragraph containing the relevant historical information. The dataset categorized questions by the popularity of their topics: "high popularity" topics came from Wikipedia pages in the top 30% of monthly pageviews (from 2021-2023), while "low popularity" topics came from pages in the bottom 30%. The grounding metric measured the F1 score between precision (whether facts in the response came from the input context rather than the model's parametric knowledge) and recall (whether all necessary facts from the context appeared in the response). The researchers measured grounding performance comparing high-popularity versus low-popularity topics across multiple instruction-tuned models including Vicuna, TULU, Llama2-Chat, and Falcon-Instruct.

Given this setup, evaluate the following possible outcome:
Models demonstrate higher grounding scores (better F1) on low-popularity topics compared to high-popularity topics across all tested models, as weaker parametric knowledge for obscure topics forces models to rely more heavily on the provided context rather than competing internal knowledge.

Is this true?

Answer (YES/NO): YES